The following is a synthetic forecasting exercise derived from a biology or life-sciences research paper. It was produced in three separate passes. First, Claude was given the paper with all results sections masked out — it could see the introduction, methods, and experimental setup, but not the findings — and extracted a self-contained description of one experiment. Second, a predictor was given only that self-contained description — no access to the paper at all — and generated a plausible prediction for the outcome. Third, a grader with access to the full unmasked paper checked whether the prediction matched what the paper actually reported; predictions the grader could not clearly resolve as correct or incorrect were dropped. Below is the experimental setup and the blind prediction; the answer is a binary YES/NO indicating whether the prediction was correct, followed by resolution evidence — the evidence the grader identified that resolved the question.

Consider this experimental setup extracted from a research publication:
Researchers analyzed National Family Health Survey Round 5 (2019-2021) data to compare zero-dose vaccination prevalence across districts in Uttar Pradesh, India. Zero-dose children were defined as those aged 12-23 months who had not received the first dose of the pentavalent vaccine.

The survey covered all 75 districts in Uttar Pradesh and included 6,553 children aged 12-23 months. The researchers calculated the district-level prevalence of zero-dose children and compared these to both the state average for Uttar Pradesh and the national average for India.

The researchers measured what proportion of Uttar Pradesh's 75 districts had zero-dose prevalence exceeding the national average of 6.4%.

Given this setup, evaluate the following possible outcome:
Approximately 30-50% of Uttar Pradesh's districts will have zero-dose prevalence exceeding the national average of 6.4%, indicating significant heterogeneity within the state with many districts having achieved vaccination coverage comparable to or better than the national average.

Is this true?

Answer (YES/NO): NO